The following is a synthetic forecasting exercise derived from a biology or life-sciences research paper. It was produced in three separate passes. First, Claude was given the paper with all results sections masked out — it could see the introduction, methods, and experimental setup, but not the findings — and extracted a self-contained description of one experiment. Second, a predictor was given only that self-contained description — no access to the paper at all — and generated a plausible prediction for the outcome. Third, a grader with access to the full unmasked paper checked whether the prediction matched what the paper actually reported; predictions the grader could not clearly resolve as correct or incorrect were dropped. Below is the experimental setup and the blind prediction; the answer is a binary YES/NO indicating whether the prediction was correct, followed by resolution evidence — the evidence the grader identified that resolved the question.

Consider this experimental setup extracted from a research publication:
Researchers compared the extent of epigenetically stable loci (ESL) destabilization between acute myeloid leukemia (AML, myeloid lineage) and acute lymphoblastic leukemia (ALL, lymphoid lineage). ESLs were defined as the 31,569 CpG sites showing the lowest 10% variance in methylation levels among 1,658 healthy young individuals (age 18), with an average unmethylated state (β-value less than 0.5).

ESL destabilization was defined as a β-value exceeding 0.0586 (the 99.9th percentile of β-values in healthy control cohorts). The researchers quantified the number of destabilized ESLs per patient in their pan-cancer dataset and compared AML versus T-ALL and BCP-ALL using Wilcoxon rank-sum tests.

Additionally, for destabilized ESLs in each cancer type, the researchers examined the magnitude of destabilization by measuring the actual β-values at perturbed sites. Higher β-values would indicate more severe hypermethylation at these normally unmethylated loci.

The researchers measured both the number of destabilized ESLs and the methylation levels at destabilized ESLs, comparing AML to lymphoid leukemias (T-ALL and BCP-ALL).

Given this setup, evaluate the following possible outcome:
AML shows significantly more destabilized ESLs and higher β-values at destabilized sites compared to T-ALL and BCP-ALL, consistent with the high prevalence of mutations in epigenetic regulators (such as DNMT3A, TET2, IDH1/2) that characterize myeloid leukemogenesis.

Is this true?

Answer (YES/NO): NO